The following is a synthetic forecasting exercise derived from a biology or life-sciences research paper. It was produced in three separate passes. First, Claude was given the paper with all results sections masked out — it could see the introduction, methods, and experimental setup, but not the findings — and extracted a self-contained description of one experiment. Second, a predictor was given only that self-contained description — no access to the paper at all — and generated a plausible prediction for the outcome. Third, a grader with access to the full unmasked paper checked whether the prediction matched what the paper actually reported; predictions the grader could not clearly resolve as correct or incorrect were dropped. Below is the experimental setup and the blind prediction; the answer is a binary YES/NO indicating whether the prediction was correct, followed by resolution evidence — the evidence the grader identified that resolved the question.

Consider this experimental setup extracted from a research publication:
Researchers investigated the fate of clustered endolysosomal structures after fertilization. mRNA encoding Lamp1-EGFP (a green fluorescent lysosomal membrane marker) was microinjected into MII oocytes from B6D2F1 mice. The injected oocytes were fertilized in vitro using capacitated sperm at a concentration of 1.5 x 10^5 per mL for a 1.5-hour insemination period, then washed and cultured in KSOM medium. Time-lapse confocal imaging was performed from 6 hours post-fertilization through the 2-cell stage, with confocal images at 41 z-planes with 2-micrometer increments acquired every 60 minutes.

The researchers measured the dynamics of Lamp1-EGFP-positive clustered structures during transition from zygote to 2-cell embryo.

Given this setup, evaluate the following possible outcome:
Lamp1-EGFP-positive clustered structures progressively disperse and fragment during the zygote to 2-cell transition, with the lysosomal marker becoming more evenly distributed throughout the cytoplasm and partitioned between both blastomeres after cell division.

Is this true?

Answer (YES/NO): YES